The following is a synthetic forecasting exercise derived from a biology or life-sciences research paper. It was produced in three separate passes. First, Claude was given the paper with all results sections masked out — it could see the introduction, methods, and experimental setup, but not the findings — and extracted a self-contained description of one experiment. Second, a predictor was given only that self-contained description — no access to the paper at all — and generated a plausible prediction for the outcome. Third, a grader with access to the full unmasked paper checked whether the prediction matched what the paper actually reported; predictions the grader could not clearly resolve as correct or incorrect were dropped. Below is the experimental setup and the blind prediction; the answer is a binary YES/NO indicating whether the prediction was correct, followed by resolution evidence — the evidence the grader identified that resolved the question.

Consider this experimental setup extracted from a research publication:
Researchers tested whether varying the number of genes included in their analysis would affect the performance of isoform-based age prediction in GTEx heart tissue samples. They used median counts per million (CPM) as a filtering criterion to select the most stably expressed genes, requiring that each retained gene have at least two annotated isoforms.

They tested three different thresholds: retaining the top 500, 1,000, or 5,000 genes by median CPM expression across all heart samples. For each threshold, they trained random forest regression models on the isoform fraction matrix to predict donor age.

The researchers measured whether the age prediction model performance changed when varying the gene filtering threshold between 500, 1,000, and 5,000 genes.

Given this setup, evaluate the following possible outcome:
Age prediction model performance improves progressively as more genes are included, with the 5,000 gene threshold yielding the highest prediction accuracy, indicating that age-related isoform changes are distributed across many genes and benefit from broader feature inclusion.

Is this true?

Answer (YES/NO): NO